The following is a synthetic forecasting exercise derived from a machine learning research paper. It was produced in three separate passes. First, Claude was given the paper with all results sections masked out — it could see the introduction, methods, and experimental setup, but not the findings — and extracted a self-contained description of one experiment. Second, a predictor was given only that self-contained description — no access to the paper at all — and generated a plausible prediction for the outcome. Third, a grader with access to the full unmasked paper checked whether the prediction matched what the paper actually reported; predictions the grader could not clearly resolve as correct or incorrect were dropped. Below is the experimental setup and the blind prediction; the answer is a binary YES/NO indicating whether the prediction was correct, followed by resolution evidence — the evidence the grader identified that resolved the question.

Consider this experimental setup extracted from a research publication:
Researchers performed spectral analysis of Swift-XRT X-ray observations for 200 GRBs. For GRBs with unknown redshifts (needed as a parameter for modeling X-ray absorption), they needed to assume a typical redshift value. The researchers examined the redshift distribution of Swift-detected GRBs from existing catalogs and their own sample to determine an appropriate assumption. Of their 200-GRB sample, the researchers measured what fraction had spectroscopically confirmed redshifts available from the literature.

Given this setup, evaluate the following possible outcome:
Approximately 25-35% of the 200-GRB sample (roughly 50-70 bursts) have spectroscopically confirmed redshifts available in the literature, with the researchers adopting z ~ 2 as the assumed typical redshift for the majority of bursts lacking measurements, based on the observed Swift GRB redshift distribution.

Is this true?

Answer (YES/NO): NO